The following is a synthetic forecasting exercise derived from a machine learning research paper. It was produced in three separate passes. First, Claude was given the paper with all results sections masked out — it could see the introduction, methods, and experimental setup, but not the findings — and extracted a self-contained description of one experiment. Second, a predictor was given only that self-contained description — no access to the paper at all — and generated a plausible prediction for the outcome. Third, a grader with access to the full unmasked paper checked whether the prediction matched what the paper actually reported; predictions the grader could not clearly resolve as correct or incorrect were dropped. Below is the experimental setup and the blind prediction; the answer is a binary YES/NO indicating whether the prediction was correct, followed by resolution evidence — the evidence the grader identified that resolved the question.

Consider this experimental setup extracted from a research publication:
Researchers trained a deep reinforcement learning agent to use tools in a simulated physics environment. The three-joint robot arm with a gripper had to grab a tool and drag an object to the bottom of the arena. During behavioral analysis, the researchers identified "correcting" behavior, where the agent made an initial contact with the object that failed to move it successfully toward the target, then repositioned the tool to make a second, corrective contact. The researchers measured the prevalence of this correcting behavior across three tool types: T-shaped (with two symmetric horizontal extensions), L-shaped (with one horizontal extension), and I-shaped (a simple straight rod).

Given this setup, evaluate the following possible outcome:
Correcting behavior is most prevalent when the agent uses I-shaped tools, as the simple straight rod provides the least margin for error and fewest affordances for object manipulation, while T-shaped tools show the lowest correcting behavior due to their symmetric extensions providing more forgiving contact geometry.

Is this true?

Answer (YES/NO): NO